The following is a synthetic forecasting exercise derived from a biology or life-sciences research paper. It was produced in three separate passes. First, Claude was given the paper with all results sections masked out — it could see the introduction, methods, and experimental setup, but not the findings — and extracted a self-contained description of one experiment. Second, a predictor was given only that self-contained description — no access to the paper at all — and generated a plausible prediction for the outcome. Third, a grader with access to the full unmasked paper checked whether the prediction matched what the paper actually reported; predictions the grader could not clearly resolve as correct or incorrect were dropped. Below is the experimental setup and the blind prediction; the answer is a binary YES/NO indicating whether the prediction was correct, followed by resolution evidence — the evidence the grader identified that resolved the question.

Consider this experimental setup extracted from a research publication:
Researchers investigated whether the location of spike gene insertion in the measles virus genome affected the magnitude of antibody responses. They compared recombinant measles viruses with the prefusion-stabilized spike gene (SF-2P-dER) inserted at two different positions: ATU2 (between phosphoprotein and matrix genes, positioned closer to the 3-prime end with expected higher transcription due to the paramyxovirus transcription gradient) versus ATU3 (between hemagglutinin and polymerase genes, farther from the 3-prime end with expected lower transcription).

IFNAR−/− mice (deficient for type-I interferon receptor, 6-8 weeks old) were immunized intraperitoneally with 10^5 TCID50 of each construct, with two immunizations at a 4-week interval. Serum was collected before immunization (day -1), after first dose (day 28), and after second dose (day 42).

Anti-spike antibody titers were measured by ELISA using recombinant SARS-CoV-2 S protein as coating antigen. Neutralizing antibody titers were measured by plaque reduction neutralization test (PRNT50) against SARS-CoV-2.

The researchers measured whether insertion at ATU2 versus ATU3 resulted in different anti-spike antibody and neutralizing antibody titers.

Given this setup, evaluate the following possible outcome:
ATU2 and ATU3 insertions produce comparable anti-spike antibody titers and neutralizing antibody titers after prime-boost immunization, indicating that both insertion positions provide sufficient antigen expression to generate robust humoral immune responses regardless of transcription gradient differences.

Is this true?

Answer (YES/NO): NO